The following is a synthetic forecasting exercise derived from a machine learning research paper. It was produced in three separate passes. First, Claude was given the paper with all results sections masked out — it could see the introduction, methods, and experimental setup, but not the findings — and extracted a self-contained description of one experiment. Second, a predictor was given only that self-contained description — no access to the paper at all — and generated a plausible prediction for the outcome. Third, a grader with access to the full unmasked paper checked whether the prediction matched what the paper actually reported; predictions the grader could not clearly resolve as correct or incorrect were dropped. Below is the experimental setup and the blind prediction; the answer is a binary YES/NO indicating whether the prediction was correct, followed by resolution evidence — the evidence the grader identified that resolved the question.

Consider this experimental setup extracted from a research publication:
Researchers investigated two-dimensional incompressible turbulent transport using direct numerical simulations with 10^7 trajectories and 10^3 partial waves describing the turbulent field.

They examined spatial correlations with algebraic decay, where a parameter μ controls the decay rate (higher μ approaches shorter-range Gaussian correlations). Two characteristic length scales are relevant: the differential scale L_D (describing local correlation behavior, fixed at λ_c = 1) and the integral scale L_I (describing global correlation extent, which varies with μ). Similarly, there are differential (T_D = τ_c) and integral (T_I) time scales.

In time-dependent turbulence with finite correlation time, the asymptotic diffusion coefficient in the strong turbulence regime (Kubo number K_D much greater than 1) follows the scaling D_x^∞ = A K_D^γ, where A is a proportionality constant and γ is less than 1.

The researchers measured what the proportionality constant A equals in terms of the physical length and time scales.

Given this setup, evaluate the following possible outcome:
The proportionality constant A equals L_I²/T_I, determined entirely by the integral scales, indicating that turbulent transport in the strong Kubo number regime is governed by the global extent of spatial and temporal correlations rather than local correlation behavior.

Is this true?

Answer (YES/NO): NO